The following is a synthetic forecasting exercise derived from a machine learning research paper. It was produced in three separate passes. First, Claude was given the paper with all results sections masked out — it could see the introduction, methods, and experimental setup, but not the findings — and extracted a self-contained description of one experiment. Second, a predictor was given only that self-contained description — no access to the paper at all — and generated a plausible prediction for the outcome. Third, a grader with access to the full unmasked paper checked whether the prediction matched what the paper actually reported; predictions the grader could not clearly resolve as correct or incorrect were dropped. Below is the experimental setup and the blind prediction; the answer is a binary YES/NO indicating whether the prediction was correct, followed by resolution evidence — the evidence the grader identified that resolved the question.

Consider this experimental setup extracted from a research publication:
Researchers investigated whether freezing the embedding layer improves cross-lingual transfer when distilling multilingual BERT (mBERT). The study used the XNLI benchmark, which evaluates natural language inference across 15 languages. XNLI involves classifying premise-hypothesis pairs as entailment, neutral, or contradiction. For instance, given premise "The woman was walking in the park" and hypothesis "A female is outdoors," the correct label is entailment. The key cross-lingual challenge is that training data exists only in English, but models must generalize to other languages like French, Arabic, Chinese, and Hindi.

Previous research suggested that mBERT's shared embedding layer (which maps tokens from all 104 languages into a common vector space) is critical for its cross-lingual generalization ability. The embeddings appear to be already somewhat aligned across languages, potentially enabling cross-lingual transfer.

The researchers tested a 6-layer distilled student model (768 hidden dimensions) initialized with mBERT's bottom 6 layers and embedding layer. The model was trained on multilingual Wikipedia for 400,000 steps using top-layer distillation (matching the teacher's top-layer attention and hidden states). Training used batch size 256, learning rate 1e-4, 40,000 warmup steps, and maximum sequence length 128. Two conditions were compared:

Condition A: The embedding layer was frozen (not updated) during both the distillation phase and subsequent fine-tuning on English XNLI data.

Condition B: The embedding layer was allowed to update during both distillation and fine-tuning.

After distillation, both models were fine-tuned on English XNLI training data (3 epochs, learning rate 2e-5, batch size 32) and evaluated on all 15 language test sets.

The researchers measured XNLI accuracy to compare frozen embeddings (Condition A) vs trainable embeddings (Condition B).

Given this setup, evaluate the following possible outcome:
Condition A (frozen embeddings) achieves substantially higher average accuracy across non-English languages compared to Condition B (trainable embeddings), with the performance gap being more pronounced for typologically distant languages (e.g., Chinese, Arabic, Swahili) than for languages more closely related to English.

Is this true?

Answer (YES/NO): NO